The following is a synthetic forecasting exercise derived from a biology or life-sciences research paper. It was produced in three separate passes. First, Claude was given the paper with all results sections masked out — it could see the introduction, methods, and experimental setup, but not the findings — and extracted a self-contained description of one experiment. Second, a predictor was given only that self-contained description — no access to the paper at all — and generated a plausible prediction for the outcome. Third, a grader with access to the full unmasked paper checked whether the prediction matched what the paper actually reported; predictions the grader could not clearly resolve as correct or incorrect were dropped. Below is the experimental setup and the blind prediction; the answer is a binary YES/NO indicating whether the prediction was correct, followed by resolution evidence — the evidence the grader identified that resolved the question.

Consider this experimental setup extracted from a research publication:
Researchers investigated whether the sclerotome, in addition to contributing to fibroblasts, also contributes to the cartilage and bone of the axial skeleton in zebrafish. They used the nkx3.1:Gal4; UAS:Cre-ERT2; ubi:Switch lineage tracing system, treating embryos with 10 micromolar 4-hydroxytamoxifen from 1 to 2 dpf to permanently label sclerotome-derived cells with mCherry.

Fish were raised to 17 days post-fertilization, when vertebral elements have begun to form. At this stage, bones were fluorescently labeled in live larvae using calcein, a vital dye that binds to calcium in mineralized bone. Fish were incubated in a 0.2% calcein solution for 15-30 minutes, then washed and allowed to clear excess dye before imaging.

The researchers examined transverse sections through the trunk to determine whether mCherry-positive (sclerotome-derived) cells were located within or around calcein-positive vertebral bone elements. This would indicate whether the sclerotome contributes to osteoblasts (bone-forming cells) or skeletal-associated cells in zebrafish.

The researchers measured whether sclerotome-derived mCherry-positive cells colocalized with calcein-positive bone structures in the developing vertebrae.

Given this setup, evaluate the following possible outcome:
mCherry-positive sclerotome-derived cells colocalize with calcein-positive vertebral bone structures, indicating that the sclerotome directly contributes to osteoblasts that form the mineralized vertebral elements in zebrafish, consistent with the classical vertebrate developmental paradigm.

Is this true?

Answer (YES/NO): NO